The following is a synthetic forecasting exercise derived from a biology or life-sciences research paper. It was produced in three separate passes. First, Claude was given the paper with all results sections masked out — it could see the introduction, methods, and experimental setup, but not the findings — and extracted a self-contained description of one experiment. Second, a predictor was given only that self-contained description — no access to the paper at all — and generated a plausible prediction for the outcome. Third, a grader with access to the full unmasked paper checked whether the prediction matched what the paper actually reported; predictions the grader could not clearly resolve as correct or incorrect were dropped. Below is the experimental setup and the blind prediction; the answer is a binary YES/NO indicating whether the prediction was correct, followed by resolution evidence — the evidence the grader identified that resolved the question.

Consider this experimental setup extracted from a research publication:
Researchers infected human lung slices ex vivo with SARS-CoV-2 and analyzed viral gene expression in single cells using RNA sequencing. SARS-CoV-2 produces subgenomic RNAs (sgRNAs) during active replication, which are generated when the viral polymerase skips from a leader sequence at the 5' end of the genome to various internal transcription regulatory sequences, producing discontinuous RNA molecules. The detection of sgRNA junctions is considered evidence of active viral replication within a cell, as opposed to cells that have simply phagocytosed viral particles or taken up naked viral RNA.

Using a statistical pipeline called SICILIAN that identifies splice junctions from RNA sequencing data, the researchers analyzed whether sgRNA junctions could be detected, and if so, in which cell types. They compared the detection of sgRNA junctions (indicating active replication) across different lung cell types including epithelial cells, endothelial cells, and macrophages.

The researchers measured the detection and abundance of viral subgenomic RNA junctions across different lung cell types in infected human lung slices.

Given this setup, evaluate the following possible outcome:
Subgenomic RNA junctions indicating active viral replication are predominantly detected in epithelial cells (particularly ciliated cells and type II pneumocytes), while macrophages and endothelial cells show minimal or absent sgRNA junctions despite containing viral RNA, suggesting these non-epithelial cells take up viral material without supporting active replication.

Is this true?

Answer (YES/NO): NO